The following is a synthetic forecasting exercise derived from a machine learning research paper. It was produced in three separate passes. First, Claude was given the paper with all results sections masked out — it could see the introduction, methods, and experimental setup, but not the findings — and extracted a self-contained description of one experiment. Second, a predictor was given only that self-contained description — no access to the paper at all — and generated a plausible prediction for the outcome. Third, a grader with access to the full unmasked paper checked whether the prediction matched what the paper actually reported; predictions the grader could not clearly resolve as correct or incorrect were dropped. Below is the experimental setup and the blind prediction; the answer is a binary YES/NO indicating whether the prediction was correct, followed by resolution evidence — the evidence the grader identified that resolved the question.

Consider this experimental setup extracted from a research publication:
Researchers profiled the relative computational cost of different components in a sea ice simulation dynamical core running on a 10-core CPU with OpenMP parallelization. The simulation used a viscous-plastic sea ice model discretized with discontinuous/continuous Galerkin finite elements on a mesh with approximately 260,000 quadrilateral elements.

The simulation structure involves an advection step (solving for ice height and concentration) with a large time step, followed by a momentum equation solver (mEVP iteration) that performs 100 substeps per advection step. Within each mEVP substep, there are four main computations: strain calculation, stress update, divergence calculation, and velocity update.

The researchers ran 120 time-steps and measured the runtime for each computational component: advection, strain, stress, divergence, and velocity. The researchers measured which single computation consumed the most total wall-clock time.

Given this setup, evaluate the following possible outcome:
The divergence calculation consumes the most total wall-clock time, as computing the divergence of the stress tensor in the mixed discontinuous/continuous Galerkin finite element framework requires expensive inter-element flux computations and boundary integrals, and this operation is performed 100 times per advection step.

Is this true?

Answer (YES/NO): NO